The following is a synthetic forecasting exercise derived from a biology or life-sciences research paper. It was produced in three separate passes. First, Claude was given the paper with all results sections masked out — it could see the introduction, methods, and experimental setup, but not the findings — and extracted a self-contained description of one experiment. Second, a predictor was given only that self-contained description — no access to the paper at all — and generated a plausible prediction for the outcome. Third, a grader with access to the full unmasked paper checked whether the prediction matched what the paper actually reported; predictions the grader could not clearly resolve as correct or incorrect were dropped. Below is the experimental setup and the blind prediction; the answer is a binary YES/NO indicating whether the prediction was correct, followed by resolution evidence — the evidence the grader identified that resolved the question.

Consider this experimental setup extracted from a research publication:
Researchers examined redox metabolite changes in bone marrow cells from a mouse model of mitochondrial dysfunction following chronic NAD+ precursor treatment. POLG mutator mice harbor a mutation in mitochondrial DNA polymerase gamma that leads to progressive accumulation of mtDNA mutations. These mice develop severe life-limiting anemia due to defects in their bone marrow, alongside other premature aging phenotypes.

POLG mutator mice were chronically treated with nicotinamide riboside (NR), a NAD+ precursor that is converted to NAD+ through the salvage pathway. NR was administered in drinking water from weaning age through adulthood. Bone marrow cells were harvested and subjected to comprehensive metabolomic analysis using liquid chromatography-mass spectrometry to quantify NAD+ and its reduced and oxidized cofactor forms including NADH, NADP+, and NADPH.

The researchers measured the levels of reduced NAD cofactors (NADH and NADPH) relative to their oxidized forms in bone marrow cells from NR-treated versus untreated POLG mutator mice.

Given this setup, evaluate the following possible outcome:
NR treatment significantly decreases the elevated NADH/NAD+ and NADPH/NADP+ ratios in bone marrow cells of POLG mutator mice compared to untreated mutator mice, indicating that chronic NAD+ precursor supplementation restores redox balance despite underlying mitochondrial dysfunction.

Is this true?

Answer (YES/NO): NO